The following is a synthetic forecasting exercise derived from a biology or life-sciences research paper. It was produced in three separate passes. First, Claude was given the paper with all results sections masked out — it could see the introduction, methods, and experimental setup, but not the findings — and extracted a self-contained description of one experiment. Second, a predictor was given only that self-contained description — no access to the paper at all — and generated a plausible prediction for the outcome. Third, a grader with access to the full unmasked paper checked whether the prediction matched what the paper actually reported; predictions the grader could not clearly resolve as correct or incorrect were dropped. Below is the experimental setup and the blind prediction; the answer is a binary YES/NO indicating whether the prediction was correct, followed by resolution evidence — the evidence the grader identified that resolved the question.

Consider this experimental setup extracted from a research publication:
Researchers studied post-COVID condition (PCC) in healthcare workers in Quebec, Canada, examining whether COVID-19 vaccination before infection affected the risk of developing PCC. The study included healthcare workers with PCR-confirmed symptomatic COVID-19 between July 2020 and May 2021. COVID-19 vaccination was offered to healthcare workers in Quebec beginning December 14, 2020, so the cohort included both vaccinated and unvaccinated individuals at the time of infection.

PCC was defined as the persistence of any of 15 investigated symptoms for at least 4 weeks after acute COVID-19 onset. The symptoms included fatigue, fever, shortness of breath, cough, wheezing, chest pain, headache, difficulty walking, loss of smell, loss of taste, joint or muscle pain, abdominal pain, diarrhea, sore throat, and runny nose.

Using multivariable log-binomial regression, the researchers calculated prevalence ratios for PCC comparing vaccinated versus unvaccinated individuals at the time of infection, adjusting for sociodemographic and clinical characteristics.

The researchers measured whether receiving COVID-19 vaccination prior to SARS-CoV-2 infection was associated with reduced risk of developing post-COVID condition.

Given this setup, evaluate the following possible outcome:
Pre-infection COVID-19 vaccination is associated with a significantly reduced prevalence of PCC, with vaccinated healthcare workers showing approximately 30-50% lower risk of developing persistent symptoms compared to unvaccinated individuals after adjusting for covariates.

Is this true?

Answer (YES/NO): NO